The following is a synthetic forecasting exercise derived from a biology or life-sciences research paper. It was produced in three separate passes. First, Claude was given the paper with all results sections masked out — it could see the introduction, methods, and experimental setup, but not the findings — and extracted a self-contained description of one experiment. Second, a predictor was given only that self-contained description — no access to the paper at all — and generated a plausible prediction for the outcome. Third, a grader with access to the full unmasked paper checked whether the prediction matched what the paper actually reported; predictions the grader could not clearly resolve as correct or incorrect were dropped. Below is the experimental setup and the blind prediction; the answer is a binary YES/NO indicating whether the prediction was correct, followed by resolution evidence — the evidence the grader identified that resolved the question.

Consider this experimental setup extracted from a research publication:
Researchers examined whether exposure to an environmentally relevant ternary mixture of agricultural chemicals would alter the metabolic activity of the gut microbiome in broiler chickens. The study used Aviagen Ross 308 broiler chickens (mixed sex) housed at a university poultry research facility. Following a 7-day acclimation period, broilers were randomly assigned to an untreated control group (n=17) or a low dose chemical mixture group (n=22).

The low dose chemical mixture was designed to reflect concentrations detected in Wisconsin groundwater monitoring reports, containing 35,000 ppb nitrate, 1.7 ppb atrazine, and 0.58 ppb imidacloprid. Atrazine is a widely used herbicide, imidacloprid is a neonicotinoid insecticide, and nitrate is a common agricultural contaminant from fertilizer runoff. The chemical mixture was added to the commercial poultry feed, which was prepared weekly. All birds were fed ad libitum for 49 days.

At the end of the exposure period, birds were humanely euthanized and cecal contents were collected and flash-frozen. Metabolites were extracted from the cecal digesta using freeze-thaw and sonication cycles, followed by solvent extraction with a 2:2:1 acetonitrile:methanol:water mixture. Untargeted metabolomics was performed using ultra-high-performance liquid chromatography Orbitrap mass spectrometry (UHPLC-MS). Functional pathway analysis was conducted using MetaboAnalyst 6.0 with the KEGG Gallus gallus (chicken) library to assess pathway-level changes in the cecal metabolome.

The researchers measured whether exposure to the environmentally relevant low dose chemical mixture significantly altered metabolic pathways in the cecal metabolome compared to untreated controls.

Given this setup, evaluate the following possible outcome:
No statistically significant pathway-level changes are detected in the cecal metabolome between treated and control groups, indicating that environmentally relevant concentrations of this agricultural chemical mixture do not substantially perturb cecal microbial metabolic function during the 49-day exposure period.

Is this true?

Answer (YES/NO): NO